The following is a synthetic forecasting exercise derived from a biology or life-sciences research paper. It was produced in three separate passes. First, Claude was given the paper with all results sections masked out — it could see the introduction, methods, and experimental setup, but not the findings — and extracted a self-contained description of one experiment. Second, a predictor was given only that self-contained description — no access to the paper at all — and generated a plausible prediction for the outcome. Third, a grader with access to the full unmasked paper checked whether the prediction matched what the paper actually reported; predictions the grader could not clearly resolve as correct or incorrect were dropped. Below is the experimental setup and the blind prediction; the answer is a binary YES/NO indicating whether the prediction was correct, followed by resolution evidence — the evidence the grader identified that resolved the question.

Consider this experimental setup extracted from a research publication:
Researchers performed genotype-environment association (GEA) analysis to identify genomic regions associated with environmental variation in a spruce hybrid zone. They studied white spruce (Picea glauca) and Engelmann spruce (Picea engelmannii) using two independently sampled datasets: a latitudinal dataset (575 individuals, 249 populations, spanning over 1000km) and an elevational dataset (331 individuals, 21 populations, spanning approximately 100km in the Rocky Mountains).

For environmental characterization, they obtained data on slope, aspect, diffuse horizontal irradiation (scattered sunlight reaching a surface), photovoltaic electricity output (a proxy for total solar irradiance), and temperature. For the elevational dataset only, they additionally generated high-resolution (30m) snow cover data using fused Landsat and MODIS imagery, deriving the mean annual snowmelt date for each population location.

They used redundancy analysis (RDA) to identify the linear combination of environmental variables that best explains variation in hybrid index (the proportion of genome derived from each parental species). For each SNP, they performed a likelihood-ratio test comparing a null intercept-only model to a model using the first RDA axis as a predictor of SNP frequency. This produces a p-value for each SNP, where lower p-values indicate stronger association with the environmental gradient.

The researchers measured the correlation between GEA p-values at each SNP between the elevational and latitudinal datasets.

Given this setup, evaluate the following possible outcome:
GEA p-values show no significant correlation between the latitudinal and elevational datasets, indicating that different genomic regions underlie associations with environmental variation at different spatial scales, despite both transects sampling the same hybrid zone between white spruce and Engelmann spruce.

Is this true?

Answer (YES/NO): NO